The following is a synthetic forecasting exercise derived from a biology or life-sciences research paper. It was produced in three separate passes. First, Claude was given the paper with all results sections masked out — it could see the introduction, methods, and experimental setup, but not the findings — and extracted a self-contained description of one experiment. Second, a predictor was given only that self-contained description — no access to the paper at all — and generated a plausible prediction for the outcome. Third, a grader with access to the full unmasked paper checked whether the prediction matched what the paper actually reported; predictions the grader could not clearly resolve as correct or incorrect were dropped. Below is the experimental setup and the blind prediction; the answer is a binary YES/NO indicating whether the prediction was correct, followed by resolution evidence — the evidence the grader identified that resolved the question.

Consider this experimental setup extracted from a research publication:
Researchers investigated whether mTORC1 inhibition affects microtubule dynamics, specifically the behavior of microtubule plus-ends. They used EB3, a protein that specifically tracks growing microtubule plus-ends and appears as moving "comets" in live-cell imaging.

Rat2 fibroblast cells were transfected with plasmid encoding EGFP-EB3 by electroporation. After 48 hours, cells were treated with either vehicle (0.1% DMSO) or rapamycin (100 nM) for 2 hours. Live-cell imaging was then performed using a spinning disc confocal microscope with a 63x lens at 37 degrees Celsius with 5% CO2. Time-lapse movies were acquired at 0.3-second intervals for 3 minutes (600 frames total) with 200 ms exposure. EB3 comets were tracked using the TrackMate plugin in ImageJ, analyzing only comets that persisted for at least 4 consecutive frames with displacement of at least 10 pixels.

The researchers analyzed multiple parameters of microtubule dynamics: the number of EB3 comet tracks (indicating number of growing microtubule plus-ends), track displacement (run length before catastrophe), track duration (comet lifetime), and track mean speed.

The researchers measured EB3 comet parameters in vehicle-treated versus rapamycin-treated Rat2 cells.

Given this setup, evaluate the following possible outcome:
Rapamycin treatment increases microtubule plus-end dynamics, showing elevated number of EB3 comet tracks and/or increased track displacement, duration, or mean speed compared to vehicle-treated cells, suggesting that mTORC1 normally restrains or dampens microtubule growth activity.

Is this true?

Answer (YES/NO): NO